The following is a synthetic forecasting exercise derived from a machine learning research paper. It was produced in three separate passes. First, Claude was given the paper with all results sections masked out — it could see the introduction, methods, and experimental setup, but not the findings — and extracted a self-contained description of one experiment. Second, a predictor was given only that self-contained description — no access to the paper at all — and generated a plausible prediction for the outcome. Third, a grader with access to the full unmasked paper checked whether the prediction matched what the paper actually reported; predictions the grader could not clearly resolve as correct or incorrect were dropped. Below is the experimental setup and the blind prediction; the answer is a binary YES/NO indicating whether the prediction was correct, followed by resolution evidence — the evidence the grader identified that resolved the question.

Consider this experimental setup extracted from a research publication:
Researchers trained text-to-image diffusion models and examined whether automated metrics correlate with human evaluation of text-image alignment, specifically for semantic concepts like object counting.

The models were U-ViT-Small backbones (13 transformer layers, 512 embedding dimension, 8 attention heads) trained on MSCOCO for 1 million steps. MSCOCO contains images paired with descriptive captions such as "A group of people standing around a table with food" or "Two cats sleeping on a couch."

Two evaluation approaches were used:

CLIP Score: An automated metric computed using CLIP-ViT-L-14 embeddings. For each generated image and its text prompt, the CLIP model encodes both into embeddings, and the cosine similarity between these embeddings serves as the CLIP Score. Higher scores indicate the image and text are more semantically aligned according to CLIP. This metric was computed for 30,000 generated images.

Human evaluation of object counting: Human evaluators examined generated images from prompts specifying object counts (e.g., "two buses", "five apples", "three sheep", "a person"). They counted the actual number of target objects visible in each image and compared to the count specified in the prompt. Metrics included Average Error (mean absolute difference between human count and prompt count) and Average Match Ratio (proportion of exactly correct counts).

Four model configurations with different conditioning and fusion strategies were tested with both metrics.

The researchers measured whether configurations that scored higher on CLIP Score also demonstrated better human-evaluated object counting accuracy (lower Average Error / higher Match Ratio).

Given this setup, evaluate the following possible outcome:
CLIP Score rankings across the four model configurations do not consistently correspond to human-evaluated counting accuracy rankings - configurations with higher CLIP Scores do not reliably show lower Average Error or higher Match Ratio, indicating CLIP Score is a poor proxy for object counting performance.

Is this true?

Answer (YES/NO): NO